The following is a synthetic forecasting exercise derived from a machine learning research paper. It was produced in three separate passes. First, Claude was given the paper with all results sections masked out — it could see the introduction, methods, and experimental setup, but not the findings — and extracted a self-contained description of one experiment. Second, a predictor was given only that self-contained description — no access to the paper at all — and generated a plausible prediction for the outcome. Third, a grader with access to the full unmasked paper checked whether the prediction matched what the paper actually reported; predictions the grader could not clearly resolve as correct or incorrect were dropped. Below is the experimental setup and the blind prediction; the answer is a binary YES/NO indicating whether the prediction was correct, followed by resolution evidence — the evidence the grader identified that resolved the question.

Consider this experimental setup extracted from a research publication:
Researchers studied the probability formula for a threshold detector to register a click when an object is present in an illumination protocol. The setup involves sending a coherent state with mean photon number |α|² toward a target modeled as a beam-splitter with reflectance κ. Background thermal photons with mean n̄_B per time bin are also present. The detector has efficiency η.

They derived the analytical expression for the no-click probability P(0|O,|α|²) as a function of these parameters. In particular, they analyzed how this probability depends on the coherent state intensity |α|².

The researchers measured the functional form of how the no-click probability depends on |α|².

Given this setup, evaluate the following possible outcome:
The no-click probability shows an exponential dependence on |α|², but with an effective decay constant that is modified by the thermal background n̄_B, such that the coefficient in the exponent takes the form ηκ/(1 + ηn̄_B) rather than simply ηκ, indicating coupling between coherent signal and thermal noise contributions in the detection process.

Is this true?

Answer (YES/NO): YES